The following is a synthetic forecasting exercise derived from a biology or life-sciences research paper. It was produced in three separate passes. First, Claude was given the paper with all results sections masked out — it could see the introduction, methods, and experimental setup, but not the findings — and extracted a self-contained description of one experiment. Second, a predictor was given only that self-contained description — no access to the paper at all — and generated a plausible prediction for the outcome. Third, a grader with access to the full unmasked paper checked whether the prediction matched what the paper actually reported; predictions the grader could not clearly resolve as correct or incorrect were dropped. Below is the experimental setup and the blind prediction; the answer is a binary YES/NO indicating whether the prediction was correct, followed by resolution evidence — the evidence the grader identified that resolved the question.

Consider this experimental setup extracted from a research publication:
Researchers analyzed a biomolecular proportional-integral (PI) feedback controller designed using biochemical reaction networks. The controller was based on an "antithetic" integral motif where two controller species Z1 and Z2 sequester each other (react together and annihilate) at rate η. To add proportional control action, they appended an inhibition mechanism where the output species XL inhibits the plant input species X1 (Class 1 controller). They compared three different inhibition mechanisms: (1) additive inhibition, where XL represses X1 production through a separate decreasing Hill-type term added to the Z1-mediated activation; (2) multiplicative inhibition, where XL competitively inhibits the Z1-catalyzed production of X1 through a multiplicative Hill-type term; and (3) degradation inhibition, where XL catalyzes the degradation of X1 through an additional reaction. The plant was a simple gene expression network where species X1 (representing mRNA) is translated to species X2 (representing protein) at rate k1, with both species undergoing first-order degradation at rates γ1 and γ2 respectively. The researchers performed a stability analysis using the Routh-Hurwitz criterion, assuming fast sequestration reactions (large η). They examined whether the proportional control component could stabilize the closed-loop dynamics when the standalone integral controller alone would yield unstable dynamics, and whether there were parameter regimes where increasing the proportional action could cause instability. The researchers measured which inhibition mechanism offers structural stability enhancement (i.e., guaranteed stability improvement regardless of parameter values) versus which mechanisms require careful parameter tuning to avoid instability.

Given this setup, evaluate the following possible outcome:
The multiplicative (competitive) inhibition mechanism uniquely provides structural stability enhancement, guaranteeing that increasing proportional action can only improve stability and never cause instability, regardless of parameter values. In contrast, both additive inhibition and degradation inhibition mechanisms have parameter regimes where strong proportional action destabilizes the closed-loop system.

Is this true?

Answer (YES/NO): NO